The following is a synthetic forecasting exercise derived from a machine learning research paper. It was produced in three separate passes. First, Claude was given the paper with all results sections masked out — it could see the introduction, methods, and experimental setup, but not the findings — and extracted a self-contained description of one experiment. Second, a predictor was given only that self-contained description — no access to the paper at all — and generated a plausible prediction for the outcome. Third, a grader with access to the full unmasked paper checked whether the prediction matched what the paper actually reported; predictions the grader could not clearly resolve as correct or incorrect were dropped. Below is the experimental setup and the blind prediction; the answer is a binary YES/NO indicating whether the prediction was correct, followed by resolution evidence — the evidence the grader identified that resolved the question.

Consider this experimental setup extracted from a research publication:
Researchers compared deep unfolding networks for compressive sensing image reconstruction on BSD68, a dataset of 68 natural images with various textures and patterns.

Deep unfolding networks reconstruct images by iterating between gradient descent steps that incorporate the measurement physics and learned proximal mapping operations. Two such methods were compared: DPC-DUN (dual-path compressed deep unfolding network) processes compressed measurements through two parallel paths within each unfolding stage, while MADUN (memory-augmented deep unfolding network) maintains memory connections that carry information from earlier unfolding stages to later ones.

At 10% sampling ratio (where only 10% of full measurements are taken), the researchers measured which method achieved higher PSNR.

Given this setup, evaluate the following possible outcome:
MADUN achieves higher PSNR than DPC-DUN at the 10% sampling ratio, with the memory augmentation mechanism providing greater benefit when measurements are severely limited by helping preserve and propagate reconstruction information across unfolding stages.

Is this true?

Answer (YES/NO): YES